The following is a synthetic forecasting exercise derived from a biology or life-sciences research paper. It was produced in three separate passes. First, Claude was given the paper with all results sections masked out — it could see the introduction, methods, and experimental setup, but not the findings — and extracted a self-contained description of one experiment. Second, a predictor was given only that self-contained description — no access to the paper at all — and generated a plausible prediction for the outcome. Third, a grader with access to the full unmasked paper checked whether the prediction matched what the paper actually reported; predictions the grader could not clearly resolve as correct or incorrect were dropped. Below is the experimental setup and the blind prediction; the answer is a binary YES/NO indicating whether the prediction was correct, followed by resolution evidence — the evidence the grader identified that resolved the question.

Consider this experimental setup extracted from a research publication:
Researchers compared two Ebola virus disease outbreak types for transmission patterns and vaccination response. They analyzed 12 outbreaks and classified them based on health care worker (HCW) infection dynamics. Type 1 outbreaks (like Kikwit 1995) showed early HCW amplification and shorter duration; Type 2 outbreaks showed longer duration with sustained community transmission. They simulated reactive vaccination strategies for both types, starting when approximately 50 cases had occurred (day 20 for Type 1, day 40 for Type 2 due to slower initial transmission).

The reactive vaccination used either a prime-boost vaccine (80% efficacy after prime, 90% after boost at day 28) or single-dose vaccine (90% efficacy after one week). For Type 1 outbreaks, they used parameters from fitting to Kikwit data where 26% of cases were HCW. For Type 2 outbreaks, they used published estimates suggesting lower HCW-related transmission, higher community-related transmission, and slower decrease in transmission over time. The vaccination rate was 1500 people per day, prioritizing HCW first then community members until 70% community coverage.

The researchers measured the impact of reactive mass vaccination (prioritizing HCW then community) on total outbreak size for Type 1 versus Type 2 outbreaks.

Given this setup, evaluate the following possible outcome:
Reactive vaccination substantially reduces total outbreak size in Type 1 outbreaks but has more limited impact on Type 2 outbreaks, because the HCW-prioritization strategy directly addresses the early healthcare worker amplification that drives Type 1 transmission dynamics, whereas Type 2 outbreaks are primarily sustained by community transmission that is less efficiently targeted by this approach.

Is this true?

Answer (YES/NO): NO